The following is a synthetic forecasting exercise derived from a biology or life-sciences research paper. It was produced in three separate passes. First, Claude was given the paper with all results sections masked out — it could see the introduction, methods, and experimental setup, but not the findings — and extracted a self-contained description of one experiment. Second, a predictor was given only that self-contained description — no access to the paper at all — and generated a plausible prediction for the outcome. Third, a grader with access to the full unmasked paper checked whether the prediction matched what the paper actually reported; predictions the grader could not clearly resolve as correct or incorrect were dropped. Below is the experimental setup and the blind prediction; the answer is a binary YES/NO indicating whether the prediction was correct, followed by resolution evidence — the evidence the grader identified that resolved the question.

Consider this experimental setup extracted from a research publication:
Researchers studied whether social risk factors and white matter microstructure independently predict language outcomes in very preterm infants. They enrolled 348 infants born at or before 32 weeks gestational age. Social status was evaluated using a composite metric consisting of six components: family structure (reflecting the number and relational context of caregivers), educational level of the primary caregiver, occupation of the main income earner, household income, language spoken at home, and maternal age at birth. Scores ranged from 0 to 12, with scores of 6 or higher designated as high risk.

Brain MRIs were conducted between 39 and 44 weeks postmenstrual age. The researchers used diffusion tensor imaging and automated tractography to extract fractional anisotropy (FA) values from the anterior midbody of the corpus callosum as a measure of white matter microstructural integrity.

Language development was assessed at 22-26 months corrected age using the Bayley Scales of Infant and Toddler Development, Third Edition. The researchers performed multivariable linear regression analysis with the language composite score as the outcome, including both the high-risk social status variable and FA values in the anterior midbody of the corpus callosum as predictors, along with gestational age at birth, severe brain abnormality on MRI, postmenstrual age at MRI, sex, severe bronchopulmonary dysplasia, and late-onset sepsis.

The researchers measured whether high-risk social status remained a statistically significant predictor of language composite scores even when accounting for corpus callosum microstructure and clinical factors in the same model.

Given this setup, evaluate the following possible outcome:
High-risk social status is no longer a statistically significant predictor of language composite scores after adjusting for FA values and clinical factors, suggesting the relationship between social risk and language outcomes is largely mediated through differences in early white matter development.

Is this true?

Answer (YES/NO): NO